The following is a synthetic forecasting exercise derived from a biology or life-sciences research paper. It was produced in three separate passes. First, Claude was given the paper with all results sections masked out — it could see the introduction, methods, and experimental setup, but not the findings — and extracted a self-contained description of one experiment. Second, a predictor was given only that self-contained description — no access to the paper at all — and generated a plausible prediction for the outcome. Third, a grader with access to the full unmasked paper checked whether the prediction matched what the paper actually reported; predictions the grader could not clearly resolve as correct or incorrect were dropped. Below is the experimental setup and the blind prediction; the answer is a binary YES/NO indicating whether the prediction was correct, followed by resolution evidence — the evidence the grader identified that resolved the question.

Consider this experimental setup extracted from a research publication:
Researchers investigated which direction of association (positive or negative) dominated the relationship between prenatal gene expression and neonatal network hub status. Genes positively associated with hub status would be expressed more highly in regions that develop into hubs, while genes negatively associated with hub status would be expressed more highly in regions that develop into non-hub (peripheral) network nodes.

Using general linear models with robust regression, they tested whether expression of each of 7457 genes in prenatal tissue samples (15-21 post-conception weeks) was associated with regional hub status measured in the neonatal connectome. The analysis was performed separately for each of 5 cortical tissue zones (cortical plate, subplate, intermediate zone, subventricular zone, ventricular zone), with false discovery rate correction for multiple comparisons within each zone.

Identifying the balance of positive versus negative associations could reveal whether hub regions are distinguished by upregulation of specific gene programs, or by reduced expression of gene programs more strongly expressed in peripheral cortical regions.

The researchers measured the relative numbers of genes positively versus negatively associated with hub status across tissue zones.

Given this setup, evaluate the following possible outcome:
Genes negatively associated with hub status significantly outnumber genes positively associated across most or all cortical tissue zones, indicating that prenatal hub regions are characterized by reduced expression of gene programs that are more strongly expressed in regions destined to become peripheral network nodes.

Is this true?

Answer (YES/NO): NO